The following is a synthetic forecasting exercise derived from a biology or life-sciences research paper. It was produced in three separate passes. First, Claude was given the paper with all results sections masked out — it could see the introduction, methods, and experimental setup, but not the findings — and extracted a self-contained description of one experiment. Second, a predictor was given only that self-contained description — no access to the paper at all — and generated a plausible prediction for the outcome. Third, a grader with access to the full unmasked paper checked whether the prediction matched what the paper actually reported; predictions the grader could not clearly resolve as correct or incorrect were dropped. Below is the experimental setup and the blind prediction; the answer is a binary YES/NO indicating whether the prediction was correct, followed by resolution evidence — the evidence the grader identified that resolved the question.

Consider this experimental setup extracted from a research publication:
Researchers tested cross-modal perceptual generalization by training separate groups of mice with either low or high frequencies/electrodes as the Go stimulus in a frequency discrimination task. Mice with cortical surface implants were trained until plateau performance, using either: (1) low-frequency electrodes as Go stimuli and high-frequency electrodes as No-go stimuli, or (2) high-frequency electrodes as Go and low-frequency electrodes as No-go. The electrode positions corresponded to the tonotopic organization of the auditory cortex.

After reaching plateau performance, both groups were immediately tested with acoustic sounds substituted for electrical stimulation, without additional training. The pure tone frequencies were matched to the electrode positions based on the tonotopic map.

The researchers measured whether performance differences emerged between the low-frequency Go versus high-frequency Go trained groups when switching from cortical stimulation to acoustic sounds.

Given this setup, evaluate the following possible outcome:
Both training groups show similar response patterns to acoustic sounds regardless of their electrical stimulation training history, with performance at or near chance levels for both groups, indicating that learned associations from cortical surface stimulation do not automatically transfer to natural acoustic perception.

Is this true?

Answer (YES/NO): NO